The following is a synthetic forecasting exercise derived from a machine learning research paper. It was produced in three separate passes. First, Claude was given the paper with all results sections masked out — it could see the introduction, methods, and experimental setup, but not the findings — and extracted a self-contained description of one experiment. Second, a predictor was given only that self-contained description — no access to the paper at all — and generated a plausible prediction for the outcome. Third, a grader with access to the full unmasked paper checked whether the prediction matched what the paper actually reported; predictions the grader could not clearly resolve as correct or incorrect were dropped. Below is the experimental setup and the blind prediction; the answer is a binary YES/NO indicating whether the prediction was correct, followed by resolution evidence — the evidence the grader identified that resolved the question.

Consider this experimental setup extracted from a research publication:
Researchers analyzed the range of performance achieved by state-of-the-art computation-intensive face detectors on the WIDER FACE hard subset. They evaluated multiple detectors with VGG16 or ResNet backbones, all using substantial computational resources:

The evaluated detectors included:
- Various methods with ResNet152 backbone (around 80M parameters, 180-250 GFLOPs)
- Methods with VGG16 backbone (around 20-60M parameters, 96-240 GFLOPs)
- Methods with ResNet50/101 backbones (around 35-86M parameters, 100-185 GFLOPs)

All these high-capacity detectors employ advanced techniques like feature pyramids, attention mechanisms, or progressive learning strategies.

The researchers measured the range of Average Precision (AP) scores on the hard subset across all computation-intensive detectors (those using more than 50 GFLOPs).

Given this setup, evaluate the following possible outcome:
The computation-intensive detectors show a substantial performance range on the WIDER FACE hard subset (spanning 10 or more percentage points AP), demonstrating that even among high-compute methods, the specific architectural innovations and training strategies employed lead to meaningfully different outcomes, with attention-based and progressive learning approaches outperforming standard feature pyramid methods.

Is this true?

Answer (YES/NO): NO